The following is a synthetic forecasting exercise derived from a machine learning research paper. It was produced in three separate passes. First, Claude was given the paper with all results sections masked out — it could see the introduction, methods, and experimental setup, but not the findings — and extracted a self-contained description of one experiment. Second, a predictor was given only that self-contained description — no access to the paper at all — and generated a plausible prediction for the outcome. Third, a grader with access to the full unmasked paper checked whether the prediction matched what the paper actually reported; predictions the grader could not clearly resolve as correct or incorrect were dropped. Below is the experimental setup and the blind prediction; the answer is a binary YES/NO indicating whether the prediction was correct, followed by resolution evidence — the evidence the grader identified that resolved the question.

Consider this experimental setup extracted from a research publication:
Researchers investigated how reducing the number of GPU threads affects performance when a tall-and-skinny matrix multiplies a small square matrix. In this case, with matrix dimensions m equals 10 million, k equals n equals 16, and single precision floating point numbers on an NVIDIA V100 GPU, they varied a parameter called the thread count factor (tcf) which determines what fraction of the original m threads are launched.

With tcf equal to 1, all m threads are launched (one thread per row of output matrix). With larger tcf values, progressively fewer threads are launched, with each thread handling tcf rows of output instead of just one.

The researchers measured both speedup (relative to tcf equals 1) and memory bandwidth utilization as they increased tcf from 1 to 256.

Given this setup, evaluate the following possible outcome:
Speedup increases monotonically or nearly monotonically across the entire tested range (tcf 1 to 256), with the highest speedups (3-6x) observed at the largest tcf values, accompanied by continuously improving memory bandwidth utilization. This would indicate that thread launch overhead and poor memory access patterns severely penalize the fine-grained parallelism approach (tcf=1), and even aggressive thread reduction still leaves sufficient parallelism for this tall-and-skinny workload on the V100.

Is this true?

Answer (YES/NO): NO